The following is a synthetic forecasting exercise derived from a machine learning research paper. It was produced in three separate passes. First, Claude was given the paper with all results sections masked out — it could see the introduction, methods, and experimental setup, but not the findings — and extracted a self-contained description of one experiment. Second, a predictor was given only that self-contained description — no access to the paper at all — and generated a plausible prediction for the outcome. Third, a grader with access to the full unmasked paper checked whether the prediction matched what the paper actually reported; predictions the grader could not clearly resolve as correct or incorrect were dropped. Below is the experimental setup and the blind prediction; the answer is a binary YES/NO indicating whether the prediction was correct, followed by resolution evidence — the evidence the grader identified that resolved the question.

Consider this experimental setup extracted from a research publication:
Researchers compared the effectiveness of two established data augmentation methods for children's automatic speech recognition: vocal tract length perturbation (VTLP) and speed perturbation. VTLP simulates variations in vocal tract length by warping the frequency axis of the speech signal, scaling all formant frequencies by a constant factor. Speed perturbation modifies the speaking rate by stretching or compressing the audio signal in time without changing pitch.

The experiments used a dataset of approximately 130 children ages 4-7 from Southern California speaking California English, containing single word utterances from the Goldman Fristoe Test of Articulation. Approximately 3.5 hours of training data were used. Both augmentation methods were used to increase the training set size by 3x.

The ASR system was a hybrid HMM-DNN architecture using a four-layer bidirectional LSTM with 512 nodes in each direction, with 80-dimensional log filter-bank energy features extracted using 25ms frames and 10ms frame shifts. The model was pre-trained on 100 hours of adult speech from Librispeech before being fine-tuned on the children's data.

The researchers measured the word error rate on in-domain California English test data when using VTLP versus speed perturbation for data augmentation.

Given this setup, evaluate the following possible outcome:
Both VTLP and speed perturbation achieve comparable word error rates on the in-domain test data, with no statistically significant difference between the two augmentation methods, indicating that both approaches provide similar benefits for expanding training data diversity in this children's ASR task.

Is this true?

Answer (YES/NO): NO